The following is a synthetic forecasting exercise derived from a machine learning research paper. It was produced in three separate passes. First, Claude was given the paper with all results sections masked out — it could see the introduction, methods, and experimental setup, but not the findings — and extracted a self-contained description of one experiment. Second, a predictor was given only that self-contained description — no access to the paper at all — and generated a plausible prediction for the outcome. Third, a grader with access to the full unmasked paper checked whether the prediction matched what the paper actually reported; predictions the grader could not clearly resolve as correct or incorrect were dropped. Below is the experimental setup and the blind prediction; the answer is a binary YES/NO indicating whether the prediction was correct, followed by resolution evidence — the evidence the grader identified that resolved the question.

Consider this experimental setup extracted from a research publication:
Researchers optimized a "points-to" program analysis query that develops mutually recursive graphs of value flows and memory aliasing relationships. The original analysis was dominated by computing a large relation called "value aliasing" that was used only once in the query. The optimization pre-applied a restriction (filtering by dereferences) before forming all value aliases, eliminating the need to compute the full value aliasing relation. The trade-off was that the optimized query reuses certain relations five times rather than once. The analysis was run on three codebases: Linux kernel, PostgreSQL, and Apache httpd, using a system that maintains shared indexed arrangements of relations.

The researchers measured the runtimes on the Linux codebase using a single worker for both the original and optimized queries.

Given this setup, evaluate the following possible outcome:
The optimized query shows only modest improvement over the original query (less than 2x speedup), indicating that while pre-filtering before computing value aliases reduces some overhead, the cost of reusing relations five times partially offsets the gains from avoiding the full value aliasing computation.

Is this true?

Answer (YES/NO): NO